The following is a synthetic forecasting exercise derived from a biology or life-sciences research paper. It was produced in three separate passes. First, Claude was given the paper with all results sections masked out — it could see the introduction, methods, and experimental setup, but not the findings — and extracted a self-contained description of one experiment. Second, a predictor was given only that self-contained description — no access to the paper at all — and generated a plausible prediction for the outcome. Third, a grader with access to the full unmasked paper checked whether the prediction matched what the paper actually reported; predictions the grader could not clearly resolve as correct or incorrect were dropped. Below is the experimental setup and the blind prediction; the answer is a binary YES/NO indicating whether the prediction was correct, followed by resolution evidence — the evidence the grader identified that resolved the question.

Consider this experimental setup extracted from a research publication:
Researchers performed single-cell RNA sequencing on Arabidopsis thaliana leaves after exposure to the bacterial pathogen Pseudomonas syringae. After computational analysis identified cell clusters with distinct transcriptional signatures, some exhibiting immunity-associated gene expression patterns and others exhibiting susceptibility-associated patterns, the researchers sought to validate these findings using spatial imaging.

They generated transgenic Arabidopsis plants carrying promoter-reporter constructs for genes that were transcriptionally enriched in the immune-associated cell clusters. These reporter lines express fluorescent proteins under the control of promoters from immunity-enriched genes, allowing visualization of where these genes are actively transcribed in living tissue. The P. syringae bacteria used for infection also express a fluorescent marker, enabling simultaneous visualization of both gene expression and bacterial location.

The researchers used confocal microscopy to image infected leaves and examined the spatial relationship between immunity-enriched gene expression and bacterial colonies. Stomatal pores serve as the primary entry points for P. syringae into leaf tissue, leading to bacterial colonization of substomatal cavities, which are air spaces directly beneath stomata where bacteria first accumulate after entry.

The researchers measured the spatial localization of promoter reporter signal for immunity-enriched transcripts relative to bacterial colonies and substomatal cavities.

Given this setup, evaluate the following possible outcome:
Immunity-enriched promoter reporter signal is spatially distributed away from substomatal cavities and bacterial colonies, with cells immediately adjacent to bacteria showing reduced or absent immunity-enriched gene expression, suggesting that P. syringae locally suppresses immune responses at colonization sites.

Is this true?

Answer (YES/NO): NO